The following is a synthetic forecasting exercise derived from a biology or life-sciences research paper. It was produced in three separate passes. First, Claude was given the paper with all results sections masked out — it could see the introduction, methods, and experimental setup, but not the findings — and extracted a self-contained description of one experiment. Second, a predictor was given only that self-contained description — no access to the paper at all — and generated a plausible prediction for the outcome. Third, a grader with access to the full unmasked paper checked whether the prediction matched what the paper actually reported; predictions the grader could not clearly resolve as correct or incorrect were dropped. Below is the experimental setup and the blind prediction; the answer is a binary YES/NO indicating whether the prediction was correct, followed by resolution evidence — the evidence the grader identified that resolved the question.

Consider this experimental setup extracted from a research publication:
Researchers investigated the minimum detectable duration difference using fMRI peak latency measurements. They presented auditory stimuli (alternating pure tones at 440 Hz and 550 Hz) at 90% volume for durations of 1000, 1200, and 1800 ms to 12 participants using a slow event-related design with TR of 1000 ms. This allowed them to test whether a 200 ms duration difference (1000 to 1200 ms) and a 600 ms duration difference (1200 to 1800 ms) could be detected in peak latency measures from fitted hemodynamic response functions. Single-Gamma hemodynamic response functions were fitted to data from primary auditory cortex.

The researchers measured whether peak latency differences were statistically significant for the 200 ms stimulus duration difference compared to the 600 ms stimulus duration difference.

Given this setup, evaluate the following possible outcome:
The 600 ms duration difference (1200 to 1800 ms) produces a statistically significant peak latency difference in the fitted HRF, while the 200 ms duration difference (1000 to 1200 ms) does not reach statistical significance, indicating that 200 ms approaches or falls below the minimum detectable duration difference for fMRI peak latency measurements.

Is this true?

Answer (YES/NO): YES